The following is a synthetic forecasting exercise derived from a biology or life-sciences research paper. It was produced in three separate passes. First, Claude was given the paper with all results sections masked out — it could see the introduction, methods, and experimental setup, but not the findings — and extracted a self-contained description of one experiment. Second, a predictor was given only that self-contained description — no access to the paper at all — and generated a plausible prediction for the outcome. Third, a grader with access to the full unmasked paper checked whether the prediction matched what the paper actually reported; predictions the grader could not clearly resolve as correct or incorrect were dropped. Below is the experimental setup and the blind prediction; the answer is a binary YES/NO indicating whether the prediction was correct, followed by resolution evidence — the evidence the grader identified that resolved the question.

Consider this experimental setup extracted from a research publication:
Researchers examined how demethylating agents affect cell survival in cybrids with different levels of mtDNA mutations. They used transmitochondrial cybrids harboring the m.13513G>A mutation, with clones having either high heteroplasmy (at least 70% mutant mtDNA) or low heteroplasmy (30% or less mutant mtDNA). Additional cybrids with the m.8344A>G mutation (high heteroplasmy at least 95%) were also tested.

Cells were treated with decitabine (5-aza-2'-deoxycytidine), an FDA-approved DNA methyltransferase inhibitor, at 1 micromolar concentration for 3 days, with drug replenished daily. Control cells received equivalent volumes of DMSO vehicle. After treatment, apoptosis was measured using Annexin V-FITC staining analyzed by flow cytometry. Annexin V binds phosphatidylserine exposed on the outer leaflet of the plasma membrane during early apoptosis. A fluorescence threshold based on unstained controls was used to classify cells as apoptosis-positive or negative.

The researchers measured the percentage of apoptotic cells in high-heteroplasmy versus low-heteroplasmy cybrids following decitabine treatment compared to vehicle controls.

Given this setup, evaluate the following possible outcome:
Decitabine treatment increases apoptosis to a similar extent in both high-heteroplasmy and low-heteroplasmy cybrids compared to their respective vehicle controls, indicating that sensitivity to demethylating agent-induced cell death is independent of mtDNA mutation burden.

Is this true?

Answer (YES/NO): NO